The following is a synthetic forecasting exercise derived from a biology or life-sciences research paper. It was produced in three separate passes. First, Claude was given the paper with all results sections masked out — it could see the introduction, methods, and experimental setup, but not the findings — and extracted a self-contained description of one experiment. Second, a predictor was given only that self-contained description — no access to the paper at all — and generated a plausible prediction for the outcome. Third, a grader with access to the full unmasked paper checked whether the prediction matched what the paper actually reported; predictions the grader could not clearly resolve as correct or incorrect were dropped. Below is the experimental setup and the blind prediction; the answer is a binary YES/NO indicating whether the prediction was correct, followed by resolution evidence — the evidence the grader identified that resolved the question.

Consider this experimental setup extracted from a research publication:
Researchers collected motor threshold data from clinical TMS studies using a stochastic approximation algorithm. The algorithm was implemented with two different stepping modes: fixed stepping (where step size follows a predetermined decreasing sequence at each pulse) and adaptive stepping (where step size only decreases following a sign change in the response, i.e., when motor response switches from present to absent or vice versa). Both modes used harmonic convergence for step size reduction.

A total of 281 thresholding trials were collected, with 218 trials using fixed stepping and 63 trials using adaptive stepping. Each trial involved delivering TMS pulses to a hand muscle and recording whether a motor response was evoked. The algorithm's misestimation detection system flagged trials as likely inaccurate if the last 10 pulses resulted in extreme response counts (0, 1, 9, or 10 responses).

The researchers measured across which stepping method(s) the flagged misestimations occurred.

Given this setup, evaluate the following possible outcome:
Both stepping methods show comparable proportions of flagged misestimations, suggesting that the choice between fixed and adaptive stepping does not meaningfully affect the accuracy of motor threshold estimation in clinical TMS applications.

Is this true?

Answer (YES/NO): NO